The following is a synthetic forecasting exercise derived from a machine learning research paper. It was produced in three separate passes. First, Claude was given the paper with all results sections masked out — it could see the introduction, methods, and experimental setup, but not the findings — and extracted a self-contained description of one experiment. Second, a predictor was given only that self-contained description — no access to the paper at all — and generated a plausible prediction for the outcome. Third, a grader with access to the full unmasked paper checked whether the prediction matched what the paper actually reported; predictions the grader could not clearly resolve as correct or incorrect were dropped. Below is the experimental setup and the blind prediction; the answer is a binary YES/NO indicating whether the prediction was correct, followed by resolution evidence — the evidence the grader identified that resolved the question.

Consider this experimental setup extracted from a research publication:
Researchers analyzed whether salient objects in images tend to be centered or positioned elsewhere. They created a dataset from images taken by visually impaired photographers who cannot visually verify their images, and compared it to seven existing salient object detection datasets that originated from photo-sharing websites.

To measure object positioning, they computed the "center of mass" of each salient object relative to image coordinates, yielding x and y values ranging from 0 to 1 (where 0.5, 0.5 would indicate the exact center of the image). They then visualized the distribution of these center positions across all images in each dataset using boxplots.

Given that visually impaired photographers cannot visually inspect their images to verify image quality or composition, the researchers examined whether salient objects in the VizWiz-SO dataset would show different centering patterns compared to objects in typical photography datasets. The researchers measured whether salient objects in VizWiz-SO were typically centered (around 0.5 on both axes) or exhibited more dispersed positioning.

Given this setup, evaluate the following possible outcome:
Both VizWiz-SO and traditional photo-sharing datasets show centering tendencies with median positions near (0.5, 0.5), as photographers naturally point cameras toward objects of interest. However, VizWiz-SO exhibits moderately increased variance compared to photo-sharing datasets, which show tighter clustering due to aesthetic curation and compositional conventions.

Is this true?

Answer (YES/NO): NO